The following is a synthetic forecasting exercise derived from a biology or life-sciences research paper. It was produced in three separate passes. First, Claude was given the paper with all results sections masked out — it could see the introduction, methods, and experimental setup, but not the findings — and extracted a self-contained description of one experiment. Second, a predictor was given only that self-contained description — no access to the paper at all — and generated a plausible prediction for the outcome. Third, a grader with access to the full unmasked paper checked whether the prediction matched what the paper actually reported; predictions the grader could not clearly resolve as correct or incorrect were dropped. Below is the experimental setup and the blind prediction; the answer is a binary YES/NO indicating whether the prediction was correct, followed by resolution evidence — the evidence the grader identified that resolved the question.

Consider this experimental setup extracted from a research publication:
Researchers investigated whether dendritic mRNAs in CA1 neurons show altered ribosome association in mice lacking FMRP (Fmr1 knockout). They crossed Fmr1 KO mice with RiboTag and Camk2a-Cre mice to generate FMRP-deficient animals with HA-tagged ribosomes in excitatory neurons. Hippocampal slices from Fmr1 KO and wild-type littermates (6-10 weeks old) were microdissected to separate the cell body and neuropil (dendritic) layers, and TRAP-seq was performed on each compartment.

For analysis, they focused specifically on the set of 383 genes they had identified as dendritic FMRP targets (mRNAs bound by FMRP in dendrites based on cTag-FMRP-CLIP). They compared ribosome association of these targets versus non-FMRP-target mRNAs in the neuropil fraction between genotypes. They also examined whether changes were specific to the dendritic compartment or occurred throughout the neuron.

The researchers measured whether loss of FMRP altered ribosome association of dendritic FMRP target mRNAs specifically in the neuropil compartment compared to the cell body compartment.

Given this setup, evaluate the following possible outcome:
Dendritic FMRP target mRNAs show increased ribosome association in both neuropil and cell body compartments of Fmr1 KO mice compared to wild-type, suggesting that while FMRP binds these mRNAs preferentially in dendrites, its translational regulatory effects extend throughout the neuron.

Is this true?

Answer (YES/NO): NO